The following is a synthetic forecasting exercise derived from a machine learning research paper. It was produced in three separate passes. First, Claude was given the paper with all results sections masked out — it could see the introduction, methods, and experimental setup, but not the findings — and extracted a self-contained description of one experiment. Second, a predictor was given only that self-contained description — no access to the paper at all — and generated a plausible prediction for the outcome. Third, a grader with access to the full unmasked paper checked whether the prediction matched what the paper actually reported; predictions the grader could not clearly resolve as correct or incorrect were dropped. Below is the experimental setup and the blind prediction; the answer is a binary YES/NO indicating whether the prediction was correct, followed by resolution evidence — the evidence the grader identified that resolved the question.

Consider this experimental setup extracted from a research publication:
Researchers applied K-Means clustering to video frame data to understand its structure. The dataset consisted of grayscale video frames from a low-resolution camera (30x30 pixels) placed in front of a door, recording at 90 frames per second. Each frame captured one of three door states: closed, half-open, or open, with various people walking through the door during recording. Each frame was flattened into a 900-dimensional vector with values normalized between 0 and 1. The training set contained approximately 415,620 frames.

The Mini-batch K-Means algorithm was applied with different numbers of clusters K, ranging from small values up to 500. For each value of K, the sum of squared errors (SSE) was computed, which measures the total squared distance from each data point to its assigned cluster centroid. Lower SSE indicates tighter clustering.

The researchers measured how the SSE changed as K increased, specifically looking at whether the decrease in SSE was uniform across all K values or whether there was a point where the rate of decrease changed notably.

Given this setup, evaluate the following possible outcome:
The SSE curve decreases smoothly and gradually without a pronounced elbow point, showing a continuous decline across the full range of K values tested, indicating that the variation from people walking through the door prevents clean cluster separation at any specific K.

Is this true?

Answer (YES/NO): NO